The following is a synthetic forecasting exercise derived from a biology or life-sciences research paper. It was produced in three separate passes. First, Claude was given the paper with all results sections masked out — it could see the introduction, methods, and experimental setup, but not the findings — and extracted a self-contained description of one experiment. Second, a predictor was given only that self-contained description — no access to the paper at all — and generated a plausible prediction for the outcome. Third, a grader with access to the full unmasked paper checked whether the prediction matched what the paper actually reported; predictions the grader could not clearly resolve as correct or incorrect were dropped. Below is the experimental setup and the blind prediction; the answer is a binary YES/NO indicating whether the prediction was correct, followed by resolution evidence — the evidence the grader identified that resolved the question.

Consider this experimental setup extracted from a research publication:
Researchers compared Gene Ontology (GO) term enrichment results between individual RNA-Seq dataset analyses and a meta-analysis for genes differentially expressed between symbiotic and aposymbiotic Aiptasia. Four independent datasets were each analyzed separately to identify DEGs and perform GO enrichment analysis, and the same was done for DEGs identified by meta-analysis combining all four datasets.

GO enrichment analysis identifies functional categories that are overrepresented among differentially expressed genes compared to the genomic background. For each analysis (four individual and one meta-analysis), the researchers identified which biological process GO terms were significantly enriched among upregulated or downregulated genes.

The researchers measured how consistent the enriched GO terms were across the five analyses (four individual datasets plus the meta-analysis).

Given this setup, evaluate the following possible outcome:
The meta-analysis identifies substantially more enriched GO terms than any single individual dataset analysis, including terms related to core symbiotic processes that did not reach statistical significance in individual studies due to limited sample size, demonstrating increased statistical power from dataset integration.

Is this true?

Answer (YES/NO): NO